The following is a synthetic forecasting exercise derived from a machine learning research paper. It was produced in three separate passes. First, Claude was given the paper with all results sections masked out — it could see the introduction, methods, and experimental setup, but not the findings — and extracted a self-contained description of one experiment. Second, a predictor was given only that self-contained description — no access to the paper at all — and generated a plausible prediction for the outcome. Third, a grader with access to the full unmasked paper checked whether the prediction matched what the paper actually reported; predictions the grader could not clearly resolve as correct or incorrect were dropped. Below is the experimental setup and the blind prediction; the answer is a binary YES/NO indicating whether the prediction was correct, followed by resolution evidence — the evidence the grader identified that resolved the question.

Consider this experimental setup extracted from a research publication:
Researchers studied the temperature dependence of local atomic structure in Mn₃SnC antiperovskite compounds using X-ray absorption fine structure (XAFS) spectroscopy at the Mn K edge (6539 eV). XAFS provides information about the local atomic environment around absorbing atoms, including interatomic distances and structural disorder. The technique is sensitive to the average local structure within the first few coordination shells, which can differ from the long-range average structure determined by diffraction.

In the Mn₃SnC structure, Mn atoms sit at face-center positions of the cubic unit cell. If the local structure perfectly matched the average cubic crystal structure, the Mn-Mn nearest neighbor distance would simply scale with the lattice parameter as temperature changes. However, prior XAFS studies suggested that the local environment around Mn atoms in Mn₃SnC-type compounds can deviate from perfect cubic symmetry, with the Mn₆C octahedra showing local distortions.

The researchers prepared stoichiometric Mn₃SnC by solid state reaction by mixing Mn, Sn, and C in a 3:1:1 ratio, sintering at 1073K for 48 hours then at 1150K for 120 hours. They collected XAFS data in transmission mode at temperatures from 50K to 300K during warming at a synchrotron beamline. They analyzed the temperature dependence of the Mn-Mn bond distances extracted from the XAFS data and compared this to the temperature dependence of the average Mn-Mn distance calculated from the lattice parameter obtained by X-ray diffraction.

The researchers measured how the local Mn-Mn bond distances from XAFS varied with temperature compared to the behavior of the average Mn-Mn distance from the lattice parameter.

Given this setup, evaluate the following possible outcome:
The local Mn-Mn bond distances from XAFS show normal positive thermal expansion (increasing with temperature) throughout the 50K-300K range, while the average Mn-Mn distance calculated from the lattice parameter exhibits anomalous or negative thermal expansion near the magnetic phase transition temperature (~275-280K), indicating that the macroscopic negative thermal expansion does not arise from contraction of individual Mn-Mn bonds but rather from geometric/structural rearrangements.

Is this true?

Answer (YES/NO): NO